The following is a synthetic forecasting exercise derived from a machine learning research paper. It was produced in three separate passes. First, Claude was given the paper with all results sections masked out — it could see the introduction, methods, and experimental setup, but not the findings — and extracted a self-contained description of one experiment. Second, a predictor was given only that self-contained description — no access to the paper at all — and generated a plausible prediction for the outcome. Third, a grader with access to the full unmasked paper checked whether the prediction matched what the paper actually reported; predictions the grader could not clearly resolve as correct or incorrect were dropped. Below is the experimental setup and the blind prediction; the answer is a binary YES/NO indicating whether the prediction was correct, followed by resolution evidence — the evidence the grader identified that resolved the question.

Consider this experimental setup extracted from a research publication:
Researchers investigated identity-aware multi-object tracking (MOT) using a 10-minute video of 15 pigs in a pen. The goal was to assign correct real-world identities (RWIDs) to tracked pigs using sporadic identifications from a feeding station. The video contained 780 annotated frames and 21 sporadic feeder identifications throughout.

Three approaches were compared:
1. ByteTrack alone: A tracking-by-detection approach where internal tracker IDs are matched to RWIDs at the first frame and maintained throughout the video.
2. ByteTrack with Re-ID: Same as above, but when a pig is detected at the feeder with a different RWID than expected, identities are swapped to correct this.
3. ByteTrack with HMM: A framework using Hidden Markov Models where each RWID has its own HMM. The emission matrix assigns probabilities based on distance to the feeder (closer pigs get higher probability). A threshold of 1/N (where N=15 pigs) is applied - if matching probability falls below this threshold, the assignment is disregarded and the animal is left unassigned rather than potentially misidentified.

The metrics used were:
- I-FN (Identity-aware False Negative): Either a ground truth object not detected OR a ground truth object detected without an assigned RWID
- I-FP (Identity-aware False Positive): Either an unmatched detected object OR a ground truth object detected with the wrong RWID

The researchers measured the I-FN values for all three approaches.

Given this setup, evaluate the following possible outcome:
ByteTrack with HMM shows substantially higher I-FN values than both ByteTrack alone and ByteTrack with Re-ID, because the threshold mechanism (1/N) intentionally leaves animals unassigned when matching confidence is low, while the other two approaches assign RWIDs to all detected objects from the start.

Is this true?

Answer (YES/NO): YES